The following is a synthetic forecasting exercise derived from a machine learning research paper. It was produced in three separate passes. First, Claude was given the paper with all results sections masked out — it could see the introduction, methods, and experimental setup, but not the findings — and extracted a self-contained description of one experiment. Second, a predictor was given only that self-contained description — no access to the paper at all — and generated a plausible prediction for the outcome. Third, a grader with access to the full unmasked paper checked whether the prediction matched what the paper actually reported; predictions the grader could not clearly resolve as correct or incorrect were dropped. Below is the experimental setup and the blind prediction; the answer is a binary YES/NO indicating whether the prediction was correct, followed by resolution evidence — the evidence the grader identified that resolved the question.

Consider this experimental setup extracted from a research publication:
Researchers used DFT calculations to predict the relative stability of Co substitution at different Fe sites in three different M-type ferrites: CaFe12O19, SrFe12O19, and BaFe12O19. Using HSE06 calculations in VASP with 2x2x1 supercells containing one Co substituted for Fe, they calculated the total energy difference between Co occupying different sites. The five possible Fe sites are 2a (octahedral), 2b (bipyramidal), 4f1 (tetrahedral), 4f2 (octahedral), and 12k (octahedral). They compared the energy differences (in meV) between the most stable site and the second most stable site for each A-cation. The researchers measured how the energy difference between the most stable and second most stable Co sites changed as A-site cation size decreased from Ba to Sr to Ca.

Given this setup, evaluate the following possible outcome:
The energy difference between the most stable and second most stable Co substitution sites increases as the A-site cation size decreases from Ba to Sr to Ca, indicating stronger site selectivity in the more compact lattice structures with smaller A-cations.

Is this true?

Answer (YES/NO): NO